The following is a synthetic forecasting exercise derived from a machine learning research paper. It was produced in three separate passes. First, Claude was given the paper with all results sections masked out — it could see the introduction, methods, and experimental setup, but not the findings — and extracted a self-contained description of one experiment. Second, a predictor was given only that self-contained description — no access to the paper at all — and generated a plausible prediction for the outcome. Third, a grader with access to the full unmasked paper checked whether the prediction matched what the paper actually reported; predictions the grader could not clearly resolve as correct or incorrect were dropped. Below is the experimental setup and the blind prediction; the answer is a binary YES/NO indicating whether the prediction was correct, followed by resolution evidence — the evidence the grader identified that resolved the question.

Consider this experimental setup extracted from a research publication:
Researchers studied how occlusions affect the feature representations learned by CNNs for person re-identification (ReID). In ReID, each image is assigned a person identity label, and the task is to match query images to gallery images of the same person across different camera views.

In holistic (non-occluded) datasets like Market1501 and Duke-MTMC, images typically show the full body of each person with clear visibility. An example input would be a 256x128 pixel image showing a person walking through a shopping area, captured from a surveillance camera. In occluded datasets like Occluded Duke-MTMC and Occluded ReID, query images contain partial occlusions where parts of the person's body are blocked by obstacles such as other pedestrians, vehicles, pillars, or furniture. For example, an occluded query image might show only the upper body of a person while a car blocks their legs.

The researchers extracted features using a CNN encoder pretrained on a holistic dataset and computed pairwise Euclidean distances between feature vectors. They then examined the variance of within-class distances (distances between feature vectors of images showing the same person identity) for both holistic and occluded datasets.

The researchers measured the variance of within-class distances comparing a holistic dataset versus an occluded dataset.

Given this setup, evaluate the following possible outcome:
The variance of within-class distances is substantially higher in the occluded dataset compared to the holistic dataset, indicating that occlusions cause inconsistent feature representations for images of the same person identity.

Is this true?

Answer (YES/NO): YES